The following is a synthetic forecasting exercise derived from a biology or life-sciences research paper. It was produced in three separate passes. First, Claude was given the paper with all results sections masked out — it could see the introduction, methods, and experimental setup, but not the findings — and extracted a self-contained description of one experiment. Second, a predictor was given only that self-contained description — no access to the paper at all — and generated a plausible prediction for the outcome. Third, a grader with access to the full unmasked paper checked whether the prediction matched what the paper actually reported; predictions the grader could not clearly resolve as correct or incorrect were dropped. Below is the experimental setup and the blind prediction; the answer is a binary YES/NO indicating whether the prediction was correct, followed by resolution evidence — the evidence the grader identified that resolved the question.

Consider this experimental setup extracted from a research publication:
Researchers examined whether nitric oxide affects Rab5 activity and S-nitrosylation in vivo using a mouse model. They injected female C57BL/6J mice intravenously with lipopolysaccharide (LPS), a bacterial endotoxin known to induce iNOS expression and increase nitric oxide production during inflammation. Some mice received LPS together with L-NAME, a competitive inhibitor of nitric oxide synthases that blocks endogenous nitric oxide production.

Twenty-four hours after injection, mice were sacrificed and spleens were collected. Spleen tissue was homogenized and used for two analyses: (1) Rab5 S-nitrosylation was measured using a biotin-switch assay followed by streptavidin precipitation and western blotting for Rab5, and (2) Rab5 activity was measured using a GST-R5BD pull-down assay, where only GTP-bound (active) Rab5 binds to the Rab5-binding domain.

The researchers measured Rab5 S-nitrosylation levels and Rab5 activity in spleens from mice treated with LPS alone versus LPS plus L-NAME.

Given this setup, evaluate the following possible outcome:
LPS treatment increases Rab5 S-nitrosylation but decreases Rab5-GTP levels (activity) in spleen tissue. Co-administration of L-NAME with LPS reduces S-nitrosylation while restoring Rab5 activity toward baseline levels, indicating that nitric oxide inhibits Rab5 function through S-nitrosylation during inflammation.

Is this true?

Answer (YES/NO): NO